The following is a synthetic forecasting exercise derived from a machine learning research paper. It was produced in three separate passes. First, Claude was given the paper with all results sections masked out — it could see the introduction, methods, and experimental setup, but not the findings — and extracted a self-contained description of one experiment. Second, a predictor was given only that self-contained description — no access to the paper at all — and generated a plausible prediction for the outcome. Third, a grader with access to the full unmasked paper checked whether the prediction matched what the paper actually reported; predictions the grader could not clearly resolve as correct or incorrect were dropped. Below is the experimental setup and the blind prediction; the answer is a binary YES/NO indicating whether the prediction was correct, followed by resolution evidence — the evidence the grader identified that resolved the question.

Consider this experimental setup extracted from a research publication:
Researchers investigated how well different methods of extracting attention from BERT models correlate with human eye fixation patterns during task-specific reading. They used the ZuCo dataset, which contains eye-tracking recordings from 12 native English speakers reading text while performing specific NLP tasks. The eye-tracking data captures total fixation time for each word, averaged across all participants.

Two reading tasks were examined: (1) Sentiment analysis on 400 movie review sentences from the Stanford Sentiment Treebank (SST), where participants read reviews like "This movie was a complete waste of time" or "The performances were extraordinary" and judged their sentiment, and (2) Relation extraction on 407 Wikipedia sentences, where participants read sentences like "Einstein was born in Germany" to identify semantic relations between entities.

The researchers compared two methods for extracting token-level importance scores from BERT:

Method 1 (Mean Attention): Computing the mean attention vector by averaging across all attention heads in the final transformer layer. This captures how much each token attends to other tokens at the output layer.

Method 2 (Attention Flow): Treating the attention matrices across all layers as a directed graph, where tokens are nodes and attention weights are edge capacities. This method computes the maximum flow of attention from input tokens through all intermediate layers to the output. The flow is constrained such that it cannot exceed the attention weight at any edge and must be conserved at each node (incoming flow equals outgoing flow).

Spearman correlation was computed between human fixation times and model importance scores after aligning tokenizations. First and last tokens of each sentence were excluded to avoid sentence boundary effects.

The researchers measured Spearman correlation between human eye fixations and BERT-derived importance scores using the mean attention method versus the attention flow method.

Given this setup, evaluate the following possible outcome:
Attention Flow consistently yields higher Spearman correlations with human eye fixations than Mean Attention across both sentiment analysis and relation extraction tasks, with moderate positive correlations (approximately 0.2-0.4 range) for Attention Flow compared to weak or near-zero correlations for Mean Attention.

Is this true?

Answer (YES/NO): NO